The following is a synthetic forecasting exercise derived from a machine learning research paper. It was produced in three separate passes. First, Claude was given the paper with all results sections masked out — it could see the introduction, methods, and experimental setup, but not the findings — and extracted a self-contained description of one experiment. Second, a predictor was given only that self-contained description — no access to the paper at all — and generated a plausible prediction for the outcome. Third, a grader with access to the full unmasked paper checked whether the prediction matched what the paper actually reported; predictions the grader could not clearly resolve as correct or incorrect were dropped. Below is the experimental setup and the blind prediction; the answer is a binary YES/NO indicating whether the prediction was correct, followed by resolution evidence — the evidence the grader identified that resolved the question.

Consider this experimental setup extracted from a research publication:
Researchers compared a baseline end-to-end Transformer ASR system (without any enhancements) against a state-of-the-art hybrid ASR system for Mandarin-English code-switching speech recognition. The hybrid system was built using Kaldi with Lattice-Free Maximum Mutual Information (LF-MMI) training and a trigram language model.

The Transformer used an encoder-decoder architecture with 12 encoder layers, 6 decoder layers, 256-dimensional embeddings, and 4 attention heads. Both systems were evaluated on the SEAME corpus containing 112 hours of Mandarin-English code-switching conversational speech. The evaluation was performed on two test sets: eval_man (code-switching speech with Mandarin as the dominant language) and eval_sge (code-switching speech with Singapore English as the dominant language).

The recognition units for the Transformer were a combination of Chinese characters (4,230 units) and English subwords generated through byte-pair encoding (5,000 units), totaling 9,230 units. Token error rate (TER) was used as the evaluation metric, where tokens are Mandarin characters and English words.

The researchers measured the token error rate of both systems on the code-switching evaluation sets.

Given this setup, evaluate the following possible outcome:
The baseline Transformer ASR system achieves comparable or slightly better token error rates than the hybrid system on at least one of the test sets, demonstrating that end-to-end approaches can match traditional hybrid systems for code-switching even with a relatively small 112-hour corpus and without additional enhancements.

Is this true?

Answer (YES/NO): NO